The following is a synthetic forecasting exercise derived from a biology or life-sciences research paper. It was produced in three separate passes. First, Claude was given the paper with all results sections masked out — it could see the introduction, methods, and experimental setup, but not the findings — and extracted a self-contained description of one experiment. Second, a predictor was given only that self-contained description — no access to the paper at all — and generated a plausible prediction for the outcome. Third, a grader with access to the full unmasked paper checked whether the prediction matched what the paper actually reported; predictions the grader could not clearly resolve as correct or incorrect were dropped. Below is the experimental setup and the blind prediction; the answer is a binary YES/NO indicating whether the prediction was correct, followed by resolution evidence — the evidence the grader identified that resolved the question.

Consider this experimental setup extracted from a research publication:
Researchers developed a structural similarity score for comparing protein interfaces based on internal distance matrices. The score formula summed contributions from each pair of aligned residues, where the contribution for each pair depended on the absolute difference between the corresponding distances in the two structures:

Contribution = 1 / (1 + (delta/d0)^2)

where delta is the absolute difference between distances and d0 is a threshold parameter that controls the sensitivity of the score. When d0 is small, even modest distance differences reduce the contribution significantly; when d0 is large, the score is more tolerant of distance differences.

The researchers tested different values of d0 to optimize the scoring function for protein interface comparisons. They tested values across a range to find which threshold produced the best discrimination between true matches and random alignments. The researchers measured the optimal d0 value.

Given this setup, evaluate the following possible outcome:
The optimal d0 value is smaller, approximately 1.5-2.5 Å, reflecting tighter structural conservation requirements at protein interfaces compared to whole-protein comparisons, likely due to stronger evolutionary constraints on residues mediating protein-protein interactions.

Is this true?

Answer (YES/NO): NO